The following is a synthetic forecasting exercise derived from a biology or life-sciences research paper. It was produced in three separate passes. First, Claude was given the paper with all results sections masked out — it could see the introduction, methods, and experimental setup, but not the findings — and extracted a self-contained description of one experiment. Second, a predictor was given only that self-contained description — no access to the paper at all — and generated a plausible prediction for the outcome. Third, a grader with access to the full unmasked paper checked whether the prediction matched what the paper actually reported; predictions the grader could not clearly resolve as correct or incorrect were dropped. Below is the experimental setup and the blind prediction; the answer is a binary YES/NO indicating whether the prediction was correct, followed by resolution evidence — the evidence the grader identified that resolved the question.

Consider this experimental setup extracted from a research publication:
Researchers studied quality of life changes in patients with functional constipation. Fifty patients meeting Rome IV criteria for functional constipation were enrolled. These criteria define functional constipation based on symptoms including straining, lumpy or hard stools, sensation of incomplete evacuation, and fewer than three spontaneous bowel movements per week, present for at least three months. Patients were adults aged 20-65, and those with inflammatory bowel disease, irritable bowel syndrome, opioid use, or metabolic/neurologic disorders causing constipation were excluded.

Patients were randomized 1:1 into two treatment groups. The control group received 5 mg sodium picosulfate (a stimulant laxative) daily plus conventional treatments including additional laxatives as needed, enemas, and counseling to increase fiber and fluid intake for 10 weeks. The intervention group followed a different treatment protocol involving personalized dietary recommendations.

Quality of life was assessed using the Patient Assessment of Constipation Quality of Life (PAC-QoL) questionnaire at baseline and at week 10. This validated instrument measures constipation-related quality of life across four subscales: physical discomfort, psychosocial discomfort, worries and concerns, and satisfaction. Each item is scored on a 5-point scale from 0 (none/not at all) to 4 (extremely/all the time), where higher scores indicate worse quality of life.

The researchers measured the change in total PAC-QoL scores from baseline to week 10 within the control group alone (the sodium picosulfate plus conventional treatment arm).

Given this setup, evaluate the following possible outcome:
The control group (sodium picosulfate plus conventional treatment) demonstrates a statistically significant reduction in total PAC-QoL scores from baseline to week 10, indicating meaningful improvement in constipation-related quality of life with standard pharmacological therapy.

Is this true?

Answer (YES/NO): NO